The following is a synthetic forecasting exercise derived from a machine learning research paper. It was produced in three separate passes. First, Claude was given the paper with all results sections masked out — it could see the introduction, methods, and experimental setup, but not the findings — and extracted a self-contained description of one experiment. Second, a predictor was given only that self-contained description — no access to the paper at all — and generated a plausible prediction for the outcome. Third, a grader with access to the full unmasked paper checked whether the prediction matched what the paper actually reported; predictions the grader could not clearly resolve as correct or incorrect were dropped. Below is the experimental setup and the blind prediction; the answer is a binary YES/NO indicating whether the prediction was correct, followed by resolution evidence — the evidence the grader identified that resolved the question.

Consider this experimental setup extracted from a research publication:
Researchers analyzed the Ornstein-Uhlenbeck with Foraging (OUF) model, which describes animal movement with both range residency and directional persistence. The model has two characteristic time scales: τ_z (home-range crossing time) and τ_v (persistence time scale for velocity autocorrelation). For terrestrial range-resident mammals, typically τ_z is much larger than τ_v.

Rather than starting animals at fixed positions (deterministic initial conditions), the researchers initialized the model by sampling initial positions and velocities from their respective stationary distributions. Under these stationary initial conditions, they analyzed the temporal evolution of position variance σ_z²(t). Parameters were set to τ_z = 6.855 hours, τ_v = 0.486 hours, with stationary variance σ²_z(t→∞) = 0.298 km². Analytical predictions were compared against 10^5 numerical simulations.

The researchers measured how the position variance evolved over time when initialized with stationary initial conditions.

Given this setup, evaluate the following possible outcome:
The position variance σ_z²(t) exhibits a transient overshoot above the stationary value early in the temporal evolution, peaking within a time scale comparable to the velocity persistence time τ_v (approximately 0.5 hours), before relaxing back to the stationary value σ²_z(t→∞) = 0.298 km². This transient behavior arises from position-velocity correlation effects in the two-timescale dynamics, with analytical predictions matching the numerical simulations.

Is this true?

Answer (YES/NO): NO